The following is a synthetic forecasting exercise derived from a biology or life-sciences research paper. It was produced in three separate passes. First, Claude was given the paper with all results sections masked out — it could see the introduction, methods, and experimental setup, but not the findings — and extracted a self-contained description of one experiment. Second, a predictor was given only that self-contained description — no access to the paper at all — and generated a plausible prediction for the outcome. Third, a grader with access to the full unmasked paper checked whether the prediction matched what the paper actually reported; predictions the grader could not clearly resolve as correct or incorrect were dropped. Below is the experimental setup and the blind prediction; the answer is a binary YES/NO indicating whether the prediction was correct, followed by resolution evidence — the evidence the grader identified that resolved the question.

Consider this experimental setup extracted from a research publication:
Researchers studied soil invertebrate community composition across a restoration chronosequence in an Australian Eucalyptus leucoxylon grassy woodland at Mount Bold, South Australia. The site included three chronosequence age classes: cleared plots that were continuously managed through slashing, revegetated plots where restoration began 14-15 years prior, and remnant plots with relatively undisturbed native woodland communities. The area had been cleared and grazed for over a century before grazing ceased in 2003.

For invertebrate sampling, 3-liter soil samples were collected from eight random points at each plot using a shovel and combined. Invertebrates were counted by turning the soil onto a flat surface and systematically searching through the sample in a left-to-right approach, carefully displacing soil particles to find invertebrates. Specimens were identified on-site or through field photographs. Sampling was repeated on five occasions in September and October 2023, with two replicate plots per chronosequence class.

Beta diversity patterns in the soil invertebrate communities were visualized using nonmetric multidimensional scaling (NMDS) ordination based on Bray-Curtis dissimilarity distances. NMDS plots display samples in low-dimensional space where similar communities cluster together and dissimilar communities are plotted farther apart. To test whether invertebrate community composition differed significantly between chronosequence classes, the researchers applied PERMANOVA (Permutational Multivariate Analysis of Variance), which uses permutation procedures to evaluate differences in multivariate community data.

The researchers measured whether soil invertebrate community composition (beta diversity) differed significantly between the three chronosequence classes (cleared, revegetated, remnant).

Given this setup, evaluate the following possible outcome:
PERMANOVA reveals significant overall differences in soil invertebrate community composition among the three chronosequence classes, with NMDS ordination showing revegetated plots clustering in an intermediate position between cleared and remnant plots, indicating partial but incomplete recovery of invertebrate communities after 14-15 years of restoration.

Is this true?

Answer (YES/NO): NO